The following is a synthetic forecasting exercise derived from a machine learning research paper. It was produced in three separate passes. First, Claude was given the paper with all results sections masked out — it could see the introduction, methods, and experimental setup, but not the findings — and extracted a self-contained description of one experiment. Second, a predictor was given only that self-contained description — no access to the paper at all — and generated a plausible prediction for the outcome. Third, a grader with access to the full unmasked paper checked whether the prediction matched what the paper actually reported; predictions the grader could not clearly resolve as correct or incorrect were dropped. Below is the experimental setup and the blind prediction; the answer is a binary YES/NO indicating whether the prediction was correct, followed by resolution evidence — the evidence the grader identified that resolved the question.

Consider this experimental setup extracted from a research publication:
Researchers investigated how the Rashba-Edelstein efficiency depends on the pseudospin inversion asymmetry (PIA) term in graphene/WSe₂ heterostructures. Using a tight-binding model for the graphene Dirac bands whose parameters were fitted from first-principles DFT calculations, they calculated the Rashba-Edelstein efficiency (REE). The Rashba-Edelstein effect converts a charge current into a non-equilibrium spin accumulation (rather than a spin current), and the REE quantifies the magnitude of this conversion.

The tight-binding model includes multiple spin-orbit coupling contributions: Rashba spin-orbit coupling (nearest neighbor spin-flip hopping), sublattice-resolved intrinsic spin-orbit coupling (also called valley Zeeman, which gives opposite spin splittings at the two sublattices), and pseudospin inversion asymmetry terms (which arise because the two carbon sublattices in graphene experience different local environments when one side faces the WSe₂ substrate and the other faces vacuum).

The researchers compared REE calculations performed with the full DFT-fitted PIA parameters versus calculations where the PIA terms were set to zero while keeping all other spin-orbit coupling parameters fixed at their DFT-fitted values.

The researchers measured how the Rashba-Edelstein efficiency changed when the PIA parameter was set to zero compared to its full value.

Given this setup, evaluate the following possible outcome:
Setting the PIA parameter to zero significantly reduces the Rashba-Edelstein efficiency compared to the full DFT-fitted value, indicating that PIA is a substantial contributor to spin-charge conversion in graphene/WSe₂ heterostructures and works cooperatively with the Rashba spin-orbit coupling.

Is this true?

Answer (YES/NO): NO